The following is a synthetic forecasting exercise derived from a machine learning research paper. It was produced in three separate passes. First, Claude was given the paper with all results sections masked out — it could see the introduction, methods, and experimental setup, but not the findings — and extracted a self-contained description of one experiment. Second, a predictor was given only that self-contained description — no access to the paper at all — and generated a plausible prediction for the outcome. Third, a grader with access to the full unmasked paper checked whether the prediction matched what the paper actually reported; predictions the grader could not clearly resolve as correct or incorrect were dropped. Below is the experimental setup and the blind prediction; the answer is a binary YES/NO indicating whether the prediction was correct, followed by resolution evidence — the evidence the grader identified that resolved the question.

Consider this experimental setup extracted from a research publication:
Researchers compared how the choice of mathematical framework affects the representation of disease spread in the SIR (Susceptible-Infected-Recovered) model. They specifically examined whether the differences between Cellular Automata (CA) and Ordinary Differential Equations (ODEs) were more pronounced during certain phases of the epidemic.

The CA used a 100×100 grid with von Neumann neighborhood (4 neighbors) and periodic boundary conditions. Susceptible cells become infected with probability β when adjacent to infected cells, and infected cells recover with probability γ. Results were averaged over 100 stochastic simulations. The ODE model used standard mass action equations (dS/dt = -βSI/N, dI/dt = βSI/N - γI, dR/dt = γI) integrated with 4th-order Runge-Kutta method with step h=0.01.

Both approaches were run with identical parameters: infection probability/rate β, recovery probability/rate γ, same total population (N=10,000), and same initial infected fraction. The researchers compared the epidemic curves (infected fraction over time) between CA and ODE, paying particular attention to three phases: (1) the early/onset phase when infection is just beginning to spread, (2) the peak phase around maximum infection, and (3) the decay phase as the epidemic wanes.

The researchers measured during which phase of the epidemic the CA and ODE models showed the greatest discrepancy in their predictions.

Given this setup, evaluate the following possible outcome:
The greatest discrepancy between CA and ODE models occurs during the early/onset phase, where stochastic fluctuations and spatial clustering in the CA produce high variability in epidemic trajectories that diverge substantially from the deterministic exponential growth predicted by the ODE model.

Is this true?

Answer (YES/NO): YES